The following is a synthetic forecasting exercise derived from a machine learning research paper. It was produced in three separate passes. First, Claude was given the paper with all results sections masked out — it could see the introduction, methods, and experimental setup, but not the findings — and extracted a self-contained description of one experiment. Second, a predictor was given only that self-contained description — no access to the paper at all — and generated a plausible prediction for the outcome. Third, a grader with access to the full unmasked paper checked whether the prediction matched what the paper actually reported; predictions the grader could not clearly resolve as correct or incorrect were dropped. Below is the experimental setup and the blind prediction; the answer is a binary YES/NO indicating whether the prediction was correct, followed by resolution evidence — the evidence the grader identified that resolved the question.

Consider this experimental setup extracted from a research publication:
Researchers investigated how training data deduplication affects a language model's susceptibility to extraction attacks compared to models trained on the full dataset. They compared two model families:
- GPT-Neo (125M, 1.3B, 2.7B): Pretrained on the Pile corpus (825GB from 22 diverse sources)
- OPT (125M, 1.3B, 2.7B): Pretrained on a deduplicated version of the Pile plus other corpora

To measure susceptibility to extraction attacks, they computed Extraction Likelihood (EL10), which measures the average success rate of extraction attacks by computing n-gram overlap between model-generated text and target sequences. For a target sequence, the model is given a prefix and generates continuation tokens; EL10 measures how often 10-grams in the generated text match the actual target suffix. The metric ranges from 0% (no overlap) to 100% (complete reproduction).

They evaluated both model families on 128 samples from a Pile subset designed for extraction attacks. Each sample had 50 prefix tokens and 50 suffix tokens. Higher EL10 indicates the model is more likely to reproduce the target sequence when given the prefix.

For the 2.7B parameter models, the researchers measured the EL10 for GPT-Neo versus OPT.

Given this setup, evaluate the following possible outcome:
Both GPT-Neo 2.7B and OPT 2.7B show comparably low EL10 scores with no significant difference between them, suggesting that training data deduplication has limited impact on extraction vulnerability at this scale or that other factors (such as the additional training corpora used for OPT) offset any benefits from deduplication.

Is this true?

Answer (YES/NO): NO